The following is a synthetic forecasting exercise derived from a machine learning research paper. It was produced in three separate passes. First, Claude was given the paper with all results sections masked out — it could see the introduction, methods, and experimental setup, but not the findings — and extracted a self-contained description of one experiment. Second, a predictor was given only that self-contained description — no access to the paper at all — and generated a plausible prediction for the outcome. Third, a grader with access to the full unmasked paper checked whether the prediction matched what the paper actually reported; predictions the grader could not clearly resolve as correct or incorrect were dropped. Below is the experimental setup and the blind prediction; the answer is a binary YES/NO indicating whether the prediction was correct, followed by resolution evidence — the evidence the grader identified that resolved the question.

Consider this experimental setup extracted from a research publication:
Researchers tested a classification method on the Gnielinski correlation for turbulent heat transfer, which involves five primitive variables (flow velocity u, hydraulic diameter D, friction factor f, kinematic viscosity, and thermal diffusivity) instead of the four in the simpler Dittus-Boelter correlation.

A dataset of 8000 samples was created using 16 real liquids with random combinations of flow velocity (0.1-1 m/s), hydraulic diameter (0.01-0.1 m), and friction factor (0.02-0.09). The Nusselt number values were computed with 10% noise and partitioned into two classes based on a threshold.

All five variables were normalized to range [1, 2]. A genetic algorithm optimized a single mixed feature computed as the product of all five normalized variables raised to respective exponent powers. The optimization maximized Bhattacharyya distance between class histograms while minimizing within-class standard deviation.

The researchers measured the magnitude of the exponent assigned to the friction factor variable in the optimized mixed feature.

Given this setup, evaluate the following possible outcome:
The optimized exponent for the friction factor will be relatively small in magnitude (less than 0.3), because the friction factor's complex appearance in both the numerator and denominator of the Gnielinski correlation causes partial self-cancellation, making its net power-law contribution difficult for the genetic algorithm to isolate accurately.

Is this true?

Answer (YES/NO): YES